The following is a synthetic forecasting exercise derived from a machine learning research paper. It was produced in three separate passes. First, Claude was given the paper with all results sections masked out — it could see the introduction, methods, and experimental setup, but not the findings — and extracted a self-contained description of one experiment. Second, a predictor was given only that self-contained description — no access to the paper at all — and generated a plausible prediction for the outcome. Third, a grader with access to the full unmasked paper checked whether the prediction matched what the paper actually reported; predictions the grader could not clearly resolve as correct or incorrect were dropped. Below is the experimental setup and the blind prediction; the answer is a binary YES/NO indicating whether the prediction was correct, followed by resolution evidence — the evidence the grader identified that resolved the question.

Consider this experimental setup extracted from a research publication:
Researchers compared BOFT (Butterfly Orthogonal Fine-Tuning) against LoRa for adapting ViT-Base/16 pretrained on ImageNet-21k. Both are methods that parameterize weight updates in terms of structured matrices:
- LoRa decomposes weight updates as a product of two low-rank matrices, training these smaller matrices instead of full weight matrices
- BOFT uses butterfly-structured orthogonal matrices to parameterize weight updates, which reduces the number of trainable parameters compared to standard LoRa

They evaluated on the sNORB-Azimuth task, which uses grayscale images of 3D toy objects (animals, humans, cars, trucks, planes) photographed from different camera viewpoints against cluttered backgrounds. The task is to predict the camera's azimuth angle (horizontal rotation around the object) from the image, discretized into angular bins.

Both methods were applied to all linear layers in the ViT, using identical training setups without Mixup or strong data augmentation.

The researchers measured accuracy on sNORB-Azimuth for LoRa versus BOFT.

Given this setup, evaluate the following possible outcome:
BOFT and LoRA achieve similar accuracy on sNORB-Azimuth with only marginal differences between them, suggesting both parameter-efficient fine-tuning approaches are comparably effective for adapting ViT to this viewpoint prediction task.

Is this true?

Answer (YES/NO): NO